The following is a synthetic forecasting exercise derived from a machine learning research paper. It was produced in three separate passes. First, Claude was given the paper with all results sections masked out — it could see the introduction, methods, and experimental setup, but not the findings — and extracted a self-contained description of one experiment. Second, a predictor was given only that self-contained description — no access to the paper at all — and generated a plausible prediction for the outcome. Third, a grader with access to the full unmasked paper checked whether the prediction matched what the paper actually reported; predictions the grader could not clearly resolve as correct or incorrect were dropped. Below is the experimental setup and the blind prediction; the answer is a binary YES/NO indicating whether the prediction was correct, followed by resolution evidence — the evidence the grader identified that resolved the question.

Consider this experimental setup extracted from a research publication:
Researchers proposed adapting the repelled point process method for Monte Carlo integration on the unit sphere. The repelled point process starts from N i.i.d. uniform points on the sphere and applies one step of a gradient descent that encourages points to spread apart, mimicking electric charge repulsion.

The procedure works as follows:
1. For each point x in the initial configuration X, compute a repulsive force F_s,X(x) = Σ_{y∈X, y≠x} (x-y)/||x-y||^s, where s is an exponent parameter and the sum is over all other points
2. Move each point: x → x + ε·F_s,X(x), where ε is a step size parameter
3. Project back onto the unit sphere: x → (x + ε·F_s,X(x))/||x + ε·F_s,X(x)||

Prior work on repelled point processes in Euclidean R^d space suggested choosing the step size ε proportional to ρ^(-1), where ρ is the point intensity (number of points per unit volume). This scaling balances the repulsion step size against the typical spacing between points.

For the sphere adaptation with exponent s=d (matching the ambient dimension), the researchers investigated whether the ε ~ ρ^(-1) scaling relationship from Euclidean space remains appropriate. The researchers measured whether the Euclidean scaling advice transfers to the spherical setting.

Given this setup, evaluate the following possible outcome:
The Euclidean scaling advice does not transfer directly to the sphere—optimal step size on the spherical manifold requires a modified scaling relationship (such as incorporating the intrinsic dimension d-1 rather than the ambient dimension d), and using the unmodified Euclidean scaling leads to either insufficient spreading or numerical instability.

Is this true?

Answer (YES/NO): NO